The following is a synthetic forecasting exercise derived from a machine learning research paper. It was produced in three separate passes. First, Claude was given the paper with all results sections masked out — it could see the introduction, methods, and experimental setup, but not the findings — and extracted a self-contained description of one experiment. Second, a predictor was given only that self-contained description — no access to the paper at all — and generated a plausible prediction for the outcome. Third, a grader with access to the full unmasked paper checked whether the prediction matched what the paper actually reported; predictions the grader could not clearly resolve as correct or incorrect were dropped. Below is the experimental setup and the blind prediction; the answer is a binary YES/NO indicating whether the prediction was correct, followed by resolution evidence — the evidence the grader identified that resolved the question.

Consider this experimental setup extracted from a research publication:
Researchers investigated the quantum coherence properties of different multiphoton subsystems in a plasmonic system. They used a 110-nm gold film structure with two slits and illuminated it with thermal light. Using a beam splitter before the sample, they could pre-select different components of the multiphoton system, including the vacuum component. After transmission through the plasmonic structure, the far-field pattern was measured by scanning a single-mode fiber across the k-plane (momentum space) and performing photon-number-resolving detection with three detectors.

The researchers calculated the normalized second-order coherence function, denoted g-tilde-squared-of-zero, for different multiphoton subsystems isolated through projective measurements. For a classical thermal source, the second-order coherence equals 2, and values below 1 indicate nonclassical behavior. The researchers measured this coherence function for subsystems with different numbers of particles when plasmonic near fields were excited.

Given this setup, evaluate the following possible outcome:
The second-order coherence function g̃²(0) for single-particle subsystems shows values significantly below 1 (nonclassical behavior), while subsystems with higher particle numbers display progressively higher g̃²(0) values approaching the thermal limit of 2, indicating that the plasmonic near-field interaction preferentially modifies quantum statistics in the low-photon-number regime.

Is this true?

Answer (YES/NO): NO